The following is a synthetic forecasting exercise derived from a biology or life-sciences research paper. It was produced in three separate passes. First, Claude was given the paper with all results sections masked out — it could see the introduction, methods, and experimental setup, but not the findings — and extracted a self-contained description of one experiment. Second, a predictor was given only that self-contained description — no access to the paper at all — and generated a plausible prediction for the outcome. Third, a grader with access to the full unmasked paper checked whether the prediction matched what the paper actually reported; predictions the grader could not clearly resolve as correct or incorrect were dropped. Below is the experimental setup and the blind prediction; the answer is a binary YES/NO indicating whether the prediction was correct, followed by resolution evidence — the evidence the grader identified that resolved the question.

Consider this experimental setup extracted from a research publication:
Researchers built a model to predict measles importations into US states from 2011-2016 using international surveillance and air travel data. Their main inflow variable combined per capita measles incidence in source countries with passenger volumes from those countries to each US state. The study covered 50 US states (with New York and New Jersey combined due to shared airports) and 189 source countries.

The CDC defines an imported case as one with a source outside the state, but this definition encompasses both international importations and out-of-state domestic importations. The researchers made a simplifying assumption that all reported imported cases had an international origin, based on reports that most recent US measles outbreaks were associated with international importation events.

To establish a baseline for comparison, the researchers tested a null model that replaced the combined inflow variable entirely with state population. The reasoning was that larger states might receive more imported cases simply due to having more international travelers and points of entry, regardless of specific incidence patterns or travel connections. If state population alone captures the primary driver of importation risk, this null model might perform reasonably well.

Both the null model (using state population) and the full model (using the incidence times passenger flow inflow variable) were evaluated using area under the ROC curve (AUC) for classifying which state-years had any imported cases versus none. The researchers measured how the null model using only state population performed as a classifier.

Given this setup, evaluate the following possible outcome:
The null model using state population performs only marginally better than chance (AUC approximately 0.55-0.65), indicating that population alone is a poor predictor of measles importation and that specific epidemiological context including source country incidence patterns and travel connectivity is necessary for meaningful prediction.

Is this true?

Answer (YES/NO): YES